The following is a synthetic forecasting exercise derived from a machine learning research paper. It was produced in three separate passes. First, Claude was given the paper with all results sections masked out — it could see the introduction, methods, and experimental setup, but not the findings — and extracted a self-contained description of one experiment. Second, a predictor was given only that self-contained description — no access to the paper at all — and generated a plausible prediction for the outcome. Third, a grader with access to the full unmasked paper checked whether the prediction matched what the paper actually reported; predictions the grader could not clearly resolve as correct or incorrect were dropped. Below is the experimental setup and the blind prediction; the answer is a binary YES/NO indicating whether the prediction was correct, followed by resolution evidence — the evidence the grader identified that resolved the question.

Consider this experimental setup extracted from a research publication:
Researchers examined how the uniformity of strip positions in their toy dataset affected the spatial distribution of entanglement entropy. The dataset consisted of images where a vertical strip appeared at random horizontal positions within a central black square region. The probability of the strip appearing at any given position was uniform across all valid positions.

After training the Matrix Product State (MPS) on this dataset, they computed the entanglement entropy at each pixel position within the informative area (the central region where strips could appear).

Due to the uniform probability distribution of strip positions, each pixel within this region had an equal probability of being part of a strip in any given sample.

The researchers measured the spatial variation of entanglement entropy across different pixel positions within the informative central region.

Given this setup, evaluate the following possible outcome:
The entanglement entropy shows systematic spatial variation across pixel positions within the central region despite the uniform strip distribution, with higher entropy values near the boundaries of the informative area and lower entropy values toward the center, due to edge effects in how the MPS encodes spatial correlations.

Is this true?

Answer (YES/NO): NO